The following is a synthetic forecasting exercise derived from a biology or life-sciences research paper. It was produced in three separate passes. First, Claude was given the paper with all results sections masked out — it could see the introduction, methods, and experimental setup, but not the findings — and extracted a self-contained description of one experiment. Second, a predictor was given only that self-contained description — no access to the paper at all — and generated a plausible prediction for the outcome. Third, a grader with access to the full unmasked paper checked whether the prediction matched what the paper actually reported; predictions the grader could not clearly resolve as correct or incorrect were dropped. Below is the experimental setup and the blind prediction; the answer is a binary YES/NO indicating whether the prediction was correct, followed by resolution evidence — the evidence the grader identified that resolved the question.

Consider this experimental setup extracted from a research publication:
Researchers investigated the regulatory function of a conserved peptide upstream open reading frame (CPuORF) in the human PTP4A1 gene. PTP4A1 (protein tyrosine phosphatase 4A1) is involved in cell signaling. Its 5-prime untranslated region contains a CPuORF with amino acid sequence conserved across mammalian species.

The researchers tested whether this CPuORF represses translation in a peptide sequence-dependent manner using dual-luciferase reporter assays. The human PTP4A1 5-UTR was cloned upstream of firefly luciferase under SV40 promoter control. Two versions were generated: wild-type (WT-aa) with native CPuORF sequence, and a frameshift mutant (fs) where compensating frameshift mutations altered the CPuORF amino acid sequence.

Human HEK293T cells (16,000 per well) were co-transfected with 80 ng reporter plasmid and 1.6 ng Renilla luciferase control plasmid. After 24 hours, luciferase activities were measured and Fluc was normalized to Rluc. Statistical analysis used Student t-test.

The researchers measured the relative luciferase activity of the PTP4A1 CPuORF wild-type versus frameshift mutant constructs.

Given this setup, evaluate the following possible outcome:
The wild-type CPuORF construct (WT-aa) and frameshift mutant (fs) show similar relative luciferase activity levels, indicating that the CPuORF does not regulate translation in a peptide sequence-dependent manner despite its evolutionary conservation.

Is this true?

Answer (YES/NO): NO